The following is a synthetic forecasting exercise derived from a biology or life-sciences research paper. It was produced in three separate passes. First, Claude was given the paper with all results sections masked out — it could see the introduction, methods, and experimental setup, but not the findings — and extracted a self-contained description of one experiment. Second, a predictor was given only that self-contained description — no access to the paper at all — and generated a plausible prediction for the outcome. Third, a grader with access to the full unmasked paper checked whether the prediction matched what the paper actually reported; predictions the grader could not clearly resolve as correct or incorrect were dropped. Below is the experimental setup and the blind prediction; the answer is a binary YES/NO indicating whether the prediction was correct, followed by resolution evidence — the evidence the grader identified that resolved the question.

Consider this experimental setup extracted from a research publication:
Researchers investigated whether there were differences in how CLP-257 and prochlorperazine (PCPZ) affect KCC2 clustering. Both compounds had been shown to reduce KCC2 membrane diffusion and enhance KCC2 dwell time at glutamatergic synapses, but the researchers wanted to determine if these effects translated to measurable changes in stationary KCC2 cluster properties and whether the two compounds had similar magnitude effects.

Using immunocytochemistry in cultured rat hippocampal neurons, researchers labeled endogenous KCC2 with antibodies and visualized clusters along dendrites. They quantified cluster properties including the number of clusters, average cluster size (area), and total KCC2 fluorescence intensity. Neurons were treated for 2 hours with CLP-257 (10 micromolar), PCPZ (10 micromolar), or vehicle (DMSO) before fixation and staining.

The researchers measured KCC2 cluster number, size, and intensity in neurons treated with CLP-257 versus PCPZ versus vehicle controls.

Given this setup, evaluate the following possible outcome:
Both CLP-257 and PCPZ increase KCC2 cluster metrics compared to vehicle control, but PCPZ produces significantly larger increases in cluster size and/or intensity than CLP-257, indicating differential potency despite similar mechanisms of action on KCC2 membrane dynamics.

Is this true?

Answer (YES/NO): YES